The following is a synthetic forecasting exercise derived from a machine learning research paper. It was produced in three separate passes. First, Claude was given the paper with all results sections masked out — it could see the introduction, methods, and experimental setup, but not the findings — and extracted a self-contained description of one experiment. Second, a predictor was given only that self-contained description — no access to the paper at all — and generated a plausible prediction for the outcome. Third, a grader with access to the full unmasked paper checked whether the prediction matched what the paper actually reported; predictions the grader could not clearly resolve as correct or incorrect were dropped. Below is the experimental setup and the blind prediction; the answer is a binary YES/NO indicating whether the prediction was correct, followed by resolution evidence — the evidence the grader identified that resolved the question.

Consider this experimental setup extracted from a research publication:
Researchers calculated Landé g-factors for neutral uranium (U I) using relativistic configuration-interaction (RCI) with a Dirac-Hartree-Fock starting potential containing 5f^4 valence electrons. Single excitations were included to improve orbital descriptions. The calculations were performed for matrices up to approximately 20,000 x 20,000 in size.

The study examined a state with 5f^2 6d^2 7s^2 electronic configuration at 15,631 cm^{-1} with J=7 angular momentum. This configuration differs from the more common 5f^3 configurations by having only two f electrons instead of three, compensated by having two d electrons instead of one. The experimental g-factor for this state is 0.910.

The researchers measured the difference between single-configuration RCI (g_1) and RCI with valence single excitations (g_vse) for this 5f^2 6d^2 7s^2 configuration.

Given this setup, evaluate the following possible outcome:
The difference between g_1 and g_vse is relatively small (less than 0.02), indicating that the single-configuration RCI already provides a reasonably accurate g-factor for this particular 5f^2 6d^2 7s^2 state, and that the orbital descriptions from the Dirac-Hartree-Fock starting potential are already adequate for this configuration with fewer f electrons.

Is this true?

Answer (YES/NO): YES